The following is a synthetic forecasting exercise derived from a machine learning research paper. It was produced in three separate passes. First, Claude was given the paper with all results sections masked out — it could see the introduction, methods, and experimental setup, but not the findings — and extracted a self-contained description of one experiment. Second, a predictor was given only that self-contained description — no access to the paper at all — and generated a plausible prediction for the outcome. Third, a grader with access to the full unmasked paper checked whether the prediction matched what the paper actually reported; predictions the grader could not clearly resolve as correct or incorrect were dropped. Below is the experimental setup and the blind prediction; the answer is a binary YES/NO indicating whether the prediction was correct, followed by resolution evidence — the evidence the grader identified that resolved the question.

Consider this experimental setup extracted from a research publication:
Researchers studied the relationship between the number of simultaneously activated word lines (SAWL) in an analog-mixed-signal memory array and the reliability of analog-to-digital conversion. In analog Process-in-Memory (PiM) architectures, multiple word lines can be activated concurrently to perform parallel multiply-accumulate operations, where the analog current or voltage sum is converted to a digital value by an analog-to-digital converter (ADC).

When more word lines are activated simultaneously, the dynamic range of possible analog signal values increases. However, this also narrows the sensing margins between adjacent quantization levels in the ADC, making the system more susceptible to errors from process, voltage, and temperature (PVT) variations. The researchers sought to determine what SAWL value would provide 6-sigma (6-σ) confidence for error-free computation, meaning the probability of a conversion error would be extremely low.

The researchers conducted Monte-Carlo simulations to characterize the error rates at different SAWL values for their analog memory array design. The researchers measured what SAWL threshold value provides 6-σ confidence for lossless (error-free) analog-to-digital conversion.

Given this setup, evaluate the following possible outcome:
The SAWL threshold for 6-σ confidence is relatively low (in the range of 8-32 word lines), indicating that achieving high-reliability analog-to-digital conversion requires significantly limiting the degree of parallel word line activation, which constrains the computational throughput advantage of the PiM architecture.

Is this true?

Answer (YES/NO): YES